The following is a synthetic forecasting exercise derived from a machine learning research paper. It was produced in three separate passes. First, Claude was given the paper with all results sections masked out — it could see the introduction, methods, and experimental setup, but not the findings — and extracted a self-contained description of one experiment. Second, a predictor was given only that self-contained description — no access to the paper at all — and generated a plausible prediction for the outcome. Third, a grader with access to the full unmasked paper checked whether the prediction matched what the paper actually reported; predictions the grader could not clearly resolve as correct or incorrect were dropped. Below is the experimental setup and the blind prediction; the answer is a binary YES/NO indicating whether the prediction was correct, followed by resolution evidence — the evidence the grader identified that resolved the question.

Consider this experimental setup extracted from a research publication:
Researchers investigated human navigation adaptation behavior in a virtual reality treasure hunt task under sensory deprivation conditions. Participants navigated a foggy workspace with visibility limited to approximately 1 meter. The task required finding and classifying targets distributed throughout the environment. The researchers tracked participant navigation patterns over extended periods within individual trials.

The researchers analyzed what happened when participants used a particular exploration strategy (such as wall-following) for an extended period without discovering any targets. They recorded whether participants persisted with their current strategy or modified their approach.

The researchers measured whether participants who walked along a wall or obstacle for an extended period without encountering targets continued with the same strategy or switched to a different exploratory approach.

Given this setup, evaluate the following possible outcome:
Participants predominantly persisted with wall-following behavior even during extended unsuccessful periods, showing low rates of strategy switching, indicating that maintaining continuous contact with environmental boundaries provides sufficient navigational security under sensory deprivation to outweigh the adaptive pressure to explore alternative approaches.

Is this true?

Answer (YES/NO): NO